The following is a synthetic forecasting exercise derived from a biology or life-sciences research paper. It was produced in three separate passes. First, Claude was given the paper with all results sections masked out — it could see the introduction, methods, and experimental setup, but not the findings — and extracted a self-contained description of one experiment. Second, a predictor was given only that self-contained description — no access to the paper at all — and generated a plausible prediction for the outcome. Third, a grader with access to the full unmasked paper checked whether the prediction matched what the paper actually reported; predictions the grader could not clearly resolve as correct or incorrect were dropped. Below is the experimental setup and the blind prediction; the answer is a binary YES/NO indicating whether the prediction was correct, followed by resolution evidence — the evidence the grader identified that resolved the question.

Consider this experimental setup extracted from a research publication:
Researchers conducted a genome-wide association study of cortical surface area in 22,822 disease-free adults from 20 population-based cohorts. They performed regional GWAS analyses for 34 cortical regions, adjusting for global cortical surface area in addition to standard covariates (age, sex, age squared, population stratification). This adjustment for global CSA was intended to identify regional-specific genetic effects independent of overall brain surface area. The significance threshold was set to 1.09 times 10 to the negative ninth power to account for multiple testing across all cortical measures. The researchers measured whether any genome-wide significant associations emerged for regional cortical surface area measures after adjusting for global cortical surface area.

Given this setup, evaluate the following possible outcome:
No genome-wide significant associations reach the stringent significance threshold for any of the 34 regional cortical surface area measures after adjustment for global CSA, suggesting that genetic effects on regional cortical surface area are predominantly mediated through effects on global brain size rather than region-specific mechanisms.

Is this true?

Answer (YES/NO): NO